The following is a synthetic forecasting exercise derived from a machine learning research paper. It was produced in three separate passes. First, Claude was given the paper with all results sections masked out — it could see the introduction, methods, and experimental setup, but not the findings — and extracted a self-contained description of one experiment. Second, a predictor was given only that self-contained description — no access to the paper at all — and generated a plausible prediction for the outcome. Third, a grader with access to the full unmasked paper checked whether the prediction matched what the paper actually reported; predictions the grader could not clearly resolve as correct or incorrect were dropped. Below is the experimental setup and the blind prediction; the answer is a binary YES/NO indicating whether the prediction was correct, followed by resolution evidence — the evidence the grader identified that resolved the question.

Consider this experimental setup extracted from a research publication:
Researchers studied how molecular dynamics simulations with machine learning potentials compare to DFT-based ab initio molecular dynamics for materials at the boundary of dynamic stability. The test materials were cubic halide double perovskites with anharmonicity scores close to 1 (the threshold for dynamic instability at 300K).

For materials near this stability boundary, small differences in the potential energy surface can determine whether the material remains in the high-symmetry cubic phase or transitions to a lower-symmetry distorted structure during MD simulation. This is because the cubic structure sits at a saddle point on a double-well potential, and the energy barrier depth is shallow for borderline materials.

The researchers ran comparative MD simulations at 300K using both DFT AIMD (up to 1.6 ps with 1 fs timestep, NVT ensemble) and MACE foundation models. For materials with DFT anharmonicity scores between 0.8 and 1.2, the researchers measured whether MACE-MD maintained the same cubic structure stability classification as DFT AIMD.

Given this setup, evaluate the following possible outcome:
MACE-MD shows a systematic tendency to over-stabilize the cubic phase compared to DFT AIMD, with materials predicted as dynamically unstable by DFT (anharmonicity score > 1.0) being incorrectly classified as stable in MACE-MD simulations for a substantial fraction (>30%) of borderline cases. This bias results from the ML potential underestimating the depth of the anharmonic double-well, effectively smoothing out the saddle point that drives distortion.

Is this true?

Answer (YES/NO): YES